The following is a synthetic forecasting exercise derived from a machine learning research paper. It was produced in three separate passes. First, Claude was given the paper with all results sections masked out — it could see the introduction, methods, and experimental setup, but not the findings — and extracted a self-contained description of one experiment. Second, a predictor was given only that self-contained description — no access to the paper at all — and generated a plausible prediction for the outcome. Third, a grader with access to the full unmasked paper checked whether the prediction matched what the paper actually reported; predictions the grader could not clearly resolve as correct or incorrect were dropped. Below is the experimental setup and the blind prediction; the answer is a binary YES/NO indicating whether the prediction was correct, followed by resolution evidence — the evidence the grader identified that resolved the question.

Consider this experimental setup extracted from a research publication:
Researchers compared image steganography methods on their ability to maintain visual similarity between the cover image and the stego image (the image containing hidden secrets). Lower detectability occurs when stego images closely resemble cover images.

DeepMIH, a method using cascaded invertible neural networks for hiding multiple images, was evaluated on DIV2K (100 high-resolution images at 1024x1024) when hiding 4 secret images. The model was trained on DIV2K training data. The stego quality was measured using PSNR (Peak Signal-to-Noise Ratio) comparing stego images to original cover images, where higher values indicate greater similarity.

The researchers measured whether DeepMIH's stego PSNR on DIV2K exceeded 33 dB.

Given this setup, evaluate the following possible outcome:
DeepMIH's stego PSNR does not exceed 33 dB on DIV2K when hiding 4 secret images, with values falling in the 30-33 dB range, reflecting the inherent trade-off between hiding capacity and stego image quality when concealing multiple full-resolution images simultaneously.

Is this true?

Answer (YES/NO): NO